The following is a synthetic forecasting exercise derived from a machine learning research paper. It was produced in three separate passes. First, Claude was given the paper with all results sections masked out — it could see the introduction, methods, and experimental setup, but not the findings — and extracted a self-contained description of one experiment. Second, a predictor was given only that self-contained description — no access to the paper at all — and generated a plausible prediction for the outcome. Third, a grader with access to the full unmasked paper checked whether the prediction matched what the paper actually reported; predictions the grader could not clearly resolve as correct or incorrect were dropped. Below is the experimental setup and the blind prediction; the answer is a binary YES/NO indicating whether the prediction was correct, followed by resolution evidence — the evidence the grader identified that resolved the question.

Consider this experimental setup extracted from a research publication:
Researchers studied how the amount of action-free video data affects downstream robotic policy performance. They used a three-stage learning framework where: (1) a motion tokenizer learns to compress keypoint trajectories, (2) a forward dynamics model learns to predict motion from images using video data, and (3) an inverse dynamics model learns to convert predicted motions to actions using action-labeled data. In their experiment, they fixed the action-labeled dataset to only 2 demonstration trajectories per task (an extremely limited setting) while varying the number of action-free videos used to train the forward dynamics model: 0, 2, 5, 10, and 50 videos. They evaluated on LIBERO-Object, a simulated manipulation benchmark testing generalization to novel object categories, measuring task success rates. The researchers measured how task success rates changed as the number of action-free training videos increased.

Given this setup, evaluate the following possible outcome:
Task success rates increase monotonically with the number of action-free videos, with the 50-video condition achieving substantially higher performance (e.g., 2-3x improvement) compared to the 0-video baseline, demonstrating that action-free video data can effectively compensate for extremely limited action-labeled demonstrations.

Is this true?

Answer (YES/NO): NO